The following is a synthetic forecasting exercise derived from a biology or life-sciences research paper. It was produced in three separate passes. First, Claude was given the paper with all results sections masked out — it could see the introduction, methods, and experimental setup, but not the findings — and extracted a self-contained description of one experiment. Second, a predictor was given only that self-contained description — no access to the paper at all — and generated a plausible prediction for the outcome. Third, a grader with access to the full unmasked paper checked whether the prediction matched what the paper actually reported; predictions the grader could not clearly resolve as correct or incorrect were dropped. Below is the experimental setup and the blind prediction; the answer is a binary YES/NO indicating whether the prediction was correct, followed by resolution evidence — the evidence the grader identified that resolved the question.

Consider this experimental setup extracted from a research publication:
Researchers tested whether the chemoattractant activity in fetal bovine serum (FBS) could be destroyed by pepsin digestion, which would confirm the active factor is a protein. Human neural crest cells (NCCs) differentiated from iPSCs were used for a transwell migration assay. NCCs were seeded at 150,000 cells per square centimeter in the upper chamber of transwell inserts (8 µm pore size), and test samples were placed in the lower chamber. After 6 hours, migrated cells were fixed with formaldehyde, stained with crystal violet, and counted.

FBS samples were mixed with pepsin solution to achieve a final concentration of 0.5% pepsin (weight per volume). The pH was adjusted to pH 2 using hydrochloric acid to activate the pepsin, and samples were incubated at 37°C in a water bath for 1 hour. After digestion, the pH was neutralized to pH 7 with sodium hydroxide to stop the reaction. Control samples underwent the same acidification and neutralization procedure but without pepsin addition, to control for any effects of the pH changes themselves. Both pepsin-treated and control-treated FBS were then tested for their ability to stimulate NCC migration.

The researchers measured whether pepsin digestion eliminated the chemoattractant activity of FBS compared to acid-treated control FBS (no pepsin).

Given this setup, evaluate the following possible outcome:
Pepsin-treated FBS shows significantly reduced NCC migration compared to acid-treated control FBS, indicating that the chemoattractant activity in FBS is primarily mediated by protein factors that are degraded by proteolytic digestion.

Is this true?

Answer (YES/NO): YES